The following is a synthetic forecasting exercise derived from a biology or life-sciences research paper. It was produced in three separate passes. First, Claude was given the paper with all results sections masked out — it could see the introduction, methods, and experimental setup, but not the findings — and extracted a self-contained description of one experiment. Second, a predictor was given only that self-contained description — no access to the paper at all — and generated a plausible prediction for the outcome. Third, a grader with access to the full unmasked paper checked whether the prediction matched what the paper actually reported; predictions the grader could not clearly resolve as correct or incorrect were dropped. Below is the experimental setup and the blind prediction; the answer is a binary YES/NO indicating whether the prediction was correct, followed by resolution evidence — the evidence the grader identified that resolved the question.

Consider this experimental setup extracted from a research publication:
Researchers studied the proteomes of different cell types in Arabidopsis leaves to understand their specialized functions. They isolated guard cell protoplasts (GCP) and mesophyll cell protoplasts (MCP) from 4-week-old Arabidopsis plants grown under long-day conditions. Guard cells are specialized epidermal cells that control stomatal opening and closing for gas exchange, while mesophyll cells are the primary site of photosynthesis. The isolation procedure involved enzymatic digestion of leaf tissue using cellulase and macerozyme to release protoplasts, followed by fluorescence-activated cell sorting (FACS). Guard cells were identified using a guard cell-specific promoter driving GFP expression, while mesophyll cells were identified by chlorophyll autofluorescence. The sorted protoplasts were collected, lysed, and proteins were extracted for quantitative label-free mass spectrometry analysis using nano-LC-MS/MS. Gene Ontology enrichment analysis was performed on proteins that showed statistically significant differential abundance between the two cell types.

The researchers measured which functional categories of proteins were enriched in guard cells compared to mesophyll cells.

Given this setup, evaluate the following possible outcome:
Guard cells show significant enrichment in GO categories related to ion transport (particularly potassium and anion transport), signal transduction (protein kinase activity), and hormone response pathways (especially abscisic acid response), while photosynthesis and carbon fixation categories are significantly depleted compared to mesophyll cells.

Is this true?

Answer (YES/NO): NO